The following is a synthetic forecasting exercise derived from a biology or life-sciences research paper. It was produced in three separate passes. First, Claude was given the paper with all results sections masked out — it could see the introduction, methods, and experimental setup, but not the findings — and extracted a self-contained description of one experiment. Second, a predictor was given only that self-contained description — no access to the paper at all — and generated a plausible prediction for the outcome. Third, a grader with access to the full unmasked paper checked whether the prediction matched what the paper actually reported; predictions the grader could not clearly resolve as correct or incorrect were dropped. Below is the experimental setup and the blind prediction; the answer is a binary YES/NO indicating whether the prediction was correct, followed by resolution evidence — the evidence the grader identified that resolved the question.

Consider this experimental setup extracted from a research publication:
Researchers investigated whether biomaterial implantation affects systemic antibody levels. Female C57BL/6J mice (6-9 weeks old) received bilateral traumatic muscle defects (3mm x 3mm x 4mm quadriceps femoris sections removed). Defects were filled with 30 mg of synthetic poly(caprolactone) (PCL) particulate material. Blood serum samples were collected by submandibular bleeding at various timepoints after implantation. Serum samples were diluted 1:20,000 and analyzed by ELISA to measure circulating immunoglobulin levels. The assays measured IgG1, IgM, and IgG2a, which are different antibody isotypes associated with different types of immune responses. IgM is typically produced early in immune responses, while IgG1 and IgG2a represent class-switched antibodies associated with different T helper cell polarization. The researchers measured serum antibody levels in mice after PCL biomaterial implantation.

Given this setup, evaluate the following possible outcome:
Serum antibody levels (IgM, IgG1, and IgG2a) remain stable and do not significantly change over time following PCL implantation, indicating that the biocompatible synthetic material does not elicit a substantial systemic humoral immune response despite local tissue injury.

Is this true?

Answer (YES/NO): NO